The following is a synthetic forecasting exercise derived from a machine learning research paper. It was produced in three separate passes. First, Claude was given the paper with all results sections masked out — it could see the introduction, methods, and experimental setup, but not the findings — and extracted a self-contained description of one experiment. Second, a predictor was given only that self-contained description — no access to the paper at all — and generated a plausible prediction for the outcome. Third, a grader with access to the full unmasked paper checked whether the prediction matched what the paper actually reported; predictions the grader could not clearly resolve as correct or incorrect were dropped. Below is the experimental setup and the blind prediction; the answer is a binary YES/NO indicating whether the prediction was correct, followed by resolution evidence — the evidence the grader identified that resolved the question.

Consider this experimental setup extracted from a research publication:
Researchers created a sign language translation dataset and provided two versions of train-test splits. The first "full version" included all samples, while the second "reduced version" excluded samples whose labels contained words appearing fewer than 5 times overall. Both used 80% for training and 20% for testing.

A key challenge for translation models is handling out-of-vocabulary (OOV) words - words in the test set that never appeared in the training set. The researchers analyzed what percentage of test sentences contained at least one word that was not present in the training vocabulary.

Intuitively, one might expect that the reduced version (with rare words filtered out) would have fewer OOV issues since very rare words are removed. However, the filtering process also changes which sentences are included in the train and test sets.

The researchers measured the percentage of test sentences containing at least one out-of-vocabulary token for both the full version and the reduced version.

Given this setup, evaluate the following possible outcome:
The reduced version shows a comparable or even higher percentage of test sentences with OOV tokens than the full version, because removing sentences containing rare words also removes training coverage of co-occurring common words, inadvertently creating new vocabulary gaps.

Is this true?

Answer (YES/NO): YES